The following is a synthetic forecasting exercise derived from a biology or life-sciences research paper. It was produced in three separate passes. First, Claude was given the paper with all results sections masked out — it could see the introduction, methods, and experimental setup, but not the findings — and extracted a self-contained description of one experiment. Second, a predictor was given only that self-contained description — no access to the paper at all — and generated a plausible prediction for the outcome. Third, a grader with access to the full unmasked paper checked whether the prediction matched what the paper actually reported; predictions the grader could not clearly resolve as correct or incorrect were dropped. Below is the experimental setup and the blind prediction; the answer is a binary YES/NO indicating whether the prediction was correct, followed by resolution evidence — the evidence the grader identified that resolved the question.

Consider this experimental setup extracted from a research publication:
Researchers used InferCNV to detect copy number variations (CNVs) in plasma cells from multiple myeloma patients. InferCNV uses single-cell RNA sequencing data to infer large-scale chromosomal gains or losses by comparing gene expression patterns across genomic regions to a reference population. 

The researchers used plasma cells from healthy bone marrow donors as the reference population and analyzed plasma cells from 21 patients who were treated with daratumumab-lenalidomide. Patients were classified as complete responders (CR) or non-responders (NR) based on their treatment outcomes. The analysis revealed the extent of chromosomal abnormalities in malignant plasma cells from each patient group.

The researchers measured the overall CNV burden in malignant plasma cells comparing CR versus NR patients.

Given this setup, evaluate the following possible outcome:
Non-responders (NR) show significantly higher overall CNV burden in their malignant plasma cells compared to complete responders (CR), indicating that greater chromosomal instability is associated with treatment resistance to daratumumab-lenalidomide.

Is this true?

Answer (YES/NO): YES